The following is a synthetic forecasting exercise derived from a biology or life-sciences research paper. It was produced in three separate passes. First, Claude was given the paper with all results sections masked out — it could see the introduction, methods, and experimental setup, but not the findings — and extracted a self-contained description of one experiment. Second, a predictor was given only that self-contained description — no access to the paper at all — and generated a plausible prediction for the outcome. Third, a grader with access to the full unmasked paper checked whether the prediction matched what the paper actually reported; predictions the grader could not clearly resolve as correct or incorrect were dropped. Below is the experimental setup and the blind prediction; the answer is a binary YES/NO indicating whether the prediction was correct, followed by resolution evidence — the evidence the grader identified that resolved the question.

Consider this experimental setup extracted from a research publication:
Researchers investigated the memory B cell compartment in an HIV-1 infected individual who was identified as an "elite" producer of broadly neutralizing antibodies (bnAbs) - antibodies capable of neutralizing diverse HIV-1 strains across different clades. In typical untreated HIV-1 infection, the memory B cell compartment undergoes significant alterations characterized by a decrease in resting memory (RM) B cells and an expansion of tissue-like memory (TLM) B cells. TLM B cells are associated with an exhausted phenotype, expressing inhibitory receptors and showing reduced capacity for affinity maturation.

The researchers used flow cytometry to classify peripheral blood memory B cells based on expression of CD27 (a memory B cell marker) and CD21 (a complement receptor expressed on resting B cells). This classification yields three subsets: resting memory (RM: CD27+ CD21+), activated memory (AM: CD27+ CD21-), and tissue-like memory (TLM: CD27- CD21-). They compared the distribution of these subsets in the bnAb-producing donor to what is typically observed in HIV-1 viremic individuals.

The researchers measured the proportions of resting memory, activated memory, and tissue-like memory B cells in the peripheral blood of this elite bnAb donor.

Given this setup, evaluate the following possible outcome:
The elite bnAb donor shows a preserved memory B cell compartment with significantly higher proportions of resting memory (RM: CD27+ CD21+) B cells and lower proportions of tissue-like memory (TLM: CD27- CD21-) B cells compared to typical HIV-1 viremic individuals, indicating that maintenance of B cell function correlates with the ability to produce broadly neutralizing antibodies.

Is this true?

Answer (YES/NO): YES